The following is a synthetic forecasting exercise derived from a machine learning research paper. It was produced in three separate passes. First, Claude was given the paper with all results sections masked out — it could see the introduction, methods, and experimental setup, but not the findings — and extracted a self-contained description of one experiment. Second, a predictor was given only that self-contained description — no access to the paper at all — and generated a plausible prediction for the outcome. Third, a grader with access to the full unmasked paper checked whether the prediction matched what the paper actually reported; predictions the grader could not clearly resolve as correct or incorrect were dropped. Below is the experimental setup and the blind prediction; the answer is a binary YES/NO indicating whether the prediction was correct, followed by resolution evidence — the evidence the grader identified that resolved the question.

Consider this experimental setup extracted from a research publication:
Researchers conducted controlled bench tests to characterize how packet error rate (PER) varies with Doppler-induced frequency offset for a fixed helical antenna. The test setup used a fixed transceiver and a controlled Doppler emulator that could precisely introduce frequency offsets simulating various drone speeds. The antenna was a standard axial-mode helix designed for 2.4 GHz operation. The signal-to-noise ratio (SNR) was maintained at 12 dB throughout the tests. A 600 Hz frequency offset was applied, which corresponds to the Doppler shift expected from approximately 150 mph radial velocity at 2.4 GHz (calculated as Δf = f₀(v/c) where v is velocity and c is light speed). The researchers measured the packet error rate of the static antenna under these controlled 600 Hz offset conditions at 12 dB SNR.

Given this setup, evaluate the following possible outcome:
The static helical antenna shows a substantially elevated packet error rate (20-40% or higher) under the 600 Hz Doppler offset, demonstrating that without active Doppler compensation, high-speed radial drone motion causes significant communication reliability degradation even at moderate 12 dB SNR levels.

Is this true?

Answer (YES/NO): YES